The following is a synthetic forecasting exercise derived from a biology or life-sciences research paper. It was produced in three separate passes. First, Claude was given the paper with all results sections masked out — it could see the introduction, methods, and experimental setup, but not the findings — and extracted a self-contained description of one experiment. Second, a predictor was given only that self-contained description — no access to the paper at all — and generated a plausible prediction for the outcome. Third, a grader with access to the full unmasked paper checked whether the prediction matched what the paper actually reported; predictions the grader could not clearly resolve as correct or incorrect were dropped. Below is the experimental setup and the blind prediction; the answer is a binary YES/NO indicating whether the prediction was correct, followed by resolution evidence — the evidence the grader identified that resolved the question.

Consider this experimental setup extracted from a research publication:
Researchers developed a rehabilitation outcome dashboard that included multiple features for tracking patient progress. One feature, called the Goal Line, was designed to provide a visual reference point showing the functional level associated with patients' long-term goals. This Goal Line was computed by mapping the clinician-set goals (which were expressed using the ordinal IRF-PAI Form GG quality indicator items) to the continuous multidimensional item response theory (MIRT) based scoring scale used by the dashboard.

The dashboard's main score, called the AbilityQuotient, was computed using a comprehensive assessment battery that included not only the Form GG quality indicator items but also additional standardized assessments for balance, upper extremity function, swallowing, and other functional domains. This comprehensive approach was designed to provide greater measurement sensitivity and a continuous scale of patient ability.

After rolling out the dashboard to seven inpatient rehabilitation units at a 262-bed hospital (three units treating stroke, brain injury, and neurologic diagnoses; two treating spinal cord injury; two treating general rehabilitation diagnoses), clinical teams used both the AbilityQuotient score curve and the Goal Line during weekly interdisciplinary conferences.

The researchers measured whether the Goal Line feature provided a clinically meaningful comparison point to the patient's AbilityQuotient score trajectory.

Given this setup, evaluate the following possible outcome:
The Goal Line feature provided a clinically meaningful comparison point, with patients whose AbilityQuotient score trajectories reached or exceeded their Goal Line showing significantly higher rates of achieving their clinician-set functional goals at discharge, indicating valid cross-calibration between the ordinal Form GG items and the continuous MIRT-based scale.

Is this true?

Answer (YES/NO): NO